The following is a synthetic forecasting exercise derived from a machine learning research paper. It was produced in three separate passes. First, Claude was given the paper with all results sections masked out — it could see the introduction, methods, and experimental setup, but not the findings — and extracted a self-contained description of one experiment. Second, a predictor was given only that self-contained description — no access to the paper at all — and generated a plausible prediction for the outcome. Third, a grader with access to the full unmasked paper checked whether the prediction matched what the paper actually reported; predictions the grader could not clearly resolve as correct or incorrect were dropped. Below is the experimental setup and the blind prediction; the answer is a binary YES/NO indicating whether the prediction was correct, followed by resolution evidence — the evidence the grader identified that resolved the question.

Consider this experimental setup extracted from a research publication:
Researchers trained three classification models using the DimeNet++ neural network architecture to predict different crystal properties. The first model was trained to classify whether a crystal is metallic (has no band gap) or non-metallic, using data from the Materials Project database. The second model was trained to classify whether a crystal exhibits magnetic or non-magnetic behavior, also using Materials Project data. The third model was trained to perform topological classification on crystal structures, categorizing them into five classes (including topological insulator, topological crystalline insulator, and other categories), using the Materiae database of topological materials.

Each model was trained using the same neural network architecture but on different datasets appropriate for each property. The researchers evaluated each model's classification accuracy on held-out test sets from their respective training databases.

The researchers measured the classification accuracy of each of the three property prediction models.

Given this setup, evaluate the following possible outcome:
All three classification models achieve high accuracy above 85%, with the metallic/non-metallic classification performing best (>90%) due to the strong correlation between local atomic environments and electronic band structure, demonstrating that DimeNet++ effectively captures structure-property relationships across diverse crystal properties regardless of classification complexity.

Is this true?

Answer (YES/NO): NO